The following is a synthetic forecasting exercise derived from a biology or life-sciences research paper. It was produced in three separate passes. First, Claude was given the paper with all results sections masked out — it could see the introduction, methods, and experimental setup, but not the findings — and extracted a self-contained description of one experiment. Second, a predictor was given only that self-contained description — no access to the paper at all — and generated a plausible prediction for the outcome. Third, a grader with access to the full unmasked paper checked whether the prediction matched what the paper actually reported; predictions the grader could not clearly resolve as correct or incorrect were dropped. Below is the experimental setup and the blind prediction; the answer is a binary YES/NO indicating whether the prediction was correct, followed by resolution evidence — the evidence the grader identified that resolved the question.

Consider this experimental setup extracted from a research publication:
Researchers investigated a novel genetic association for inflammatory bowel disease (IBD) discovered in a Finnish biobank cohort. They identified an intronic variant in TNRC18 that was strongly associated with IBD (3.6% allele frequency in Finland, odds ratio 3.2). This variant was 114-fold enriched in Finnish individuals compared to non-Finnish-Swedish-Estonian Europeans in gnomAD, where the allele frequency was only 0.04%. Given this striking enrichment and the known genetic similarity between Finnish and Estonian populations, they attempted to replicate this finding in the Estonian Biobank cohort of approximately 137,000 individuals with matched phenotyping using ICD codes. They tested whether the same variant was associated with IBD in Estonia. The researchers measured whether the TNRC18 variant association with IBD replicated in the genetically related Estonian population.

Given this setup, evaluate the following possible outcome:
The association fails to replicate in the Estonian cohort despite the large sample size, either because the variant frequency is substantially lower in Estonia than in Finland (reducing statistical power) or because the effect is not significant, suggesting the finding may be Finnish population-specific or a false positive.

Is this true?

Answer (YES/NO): NO